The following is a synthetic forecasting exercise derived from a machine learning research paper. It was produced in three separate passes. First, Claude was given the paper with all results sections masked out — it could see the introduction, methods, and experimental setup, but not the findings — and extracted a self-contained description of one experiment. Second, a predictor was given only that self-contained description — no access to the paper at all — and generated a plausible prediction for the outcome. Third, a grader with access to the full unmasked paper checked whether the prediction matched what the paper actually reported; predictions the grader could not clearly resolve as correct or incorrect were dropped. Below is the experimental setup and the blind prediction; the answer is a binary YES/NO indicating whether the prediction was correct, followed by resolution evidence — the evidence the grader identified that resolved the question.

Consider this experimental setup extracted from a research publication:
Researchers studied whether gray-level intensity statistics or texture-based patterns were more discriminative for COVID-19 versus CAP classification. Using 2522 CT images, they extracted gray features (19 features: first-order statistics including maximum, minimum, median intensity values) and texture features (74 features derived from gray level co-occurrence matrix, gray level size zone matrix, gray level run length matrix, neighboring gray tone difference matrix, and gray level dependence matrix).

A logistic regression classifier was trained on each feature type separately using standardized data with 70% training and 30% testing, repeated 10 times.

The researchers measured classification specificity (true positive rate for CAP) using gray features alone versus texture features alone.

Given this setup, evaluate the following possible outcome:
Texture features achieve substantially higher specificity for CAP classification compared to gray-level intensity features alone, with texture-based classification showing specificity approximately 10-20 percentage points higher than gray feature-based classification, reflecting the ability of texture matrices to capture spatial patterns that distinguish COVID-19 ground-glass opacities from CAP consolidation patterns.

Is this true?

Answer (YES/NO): YES